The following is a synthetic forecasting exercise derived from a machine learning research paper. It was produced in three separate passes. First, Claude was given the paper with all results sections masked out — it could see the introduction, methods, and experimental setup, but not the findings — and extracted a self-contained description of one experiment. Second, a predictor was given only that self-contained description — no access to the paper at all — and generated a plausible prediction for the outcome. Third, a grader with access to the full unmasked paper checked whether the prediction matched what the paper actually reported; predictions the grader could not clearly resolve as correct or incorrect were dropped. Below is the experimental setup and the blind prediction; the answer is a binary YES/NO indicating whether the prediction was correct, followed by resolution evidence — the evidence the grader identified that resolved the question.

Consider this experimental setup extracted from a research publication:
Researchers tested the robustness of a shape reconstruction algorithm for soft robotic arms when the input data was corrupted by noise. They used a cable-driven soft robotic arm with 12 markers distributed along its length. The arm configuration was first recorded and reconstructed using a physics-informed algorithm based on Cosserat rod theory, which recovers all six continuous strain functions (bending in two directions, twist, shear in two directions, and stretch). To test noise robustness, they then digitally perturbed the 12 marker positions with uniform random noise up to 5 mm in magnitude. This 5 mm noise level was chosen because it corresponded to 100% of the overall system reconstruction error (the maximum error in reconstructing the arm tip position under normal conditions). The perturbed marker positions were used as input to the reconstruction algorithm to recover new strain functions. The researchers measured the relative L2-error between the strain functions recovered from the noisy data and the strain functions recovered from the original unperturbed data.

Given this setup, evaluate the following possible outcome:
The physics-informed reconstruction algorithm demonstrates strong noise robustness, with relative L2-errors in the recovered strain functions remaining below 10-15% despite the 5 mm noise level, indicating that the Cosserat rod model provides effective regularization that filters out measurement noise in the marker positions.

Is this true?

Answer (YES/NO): YES